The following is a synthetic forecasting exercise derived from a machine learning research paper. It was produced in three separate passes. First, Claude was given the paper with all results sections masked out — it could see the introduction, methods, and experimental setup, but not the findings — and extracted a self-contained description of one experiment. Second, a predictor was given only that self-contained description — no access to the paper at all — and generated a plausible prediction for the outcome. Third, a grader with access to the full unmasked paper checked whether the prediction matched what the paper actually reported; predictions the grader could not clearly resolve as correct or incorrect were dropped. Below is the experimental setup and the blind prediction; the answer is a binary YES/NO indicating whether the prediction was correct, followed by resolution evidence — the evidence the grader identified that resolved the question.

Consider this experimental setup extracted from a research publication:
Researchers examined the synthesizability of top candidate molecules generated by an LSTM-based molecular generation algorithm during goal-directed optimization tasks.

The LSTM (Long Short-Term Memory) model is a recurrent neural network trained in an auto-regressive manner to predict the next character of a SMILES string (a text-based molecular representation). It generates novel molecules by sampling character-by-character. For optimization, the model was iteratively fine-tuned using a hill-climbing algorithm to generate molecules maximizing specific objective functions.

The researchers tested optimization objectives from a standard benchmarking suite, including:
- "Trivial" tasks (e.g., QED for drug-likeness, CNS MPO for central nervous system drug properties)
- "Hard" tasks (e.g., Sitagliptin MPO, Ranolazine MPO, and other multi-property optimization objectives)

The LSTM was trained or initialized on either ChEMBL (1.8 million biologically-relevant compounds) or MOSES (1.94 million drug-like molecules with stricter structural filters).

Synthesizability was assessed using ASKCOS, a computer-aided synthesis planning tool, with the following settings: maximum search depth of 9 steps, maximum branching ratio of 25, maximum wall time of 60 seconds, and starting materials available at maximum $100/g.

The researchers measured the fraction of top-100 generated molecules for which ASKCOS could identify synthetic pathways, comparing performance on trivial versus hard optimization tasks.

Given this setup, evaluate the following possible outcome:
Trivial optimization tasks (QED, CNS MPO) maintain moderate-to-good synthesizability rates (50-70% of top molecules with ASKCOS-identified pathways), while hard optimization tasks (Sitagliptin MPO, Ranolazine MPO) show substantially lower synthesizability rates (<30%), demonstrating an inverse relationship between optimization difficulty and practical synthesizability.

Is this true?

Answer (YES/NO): NO